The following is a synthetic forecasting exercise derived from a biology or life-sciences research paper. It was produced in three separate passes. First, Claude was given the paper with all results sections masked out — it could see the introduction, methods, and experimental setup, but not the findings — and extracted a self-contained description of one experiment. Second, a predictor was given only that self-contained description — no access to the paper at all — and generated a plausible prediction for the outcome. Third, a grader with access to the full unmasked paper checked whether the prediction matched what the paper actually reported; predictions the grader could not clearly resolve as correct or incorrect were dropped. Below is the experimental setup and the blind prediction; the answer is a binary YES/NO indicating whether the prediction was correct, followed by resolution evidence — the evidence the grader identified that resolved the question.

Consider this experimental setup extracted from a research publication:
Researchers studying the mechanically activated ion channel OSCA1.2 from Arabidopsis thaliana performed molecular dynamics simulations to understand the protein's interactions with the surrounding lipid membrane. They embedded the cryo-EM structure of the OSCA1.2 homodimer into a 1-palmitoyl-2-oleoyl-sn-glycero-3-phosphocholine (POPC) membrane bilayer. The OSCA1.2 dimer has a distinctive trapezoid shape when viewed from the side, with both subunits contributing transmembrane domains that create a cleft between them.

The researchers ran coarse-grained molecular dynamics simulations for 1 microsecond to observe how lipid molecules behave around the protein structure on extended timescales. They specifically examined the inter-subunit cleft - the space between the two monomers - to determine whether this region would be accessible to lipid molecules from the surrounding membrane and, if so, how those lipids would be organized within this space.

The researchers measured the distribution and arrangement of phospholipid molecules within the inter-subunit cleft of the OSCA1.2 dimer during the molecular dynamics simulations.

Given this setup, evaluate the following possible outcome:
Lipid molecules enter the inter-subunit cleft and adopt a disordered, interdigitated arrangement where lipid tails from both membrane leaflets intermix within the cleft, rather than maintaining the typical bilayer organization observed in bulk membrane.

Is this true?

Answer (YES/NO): NO